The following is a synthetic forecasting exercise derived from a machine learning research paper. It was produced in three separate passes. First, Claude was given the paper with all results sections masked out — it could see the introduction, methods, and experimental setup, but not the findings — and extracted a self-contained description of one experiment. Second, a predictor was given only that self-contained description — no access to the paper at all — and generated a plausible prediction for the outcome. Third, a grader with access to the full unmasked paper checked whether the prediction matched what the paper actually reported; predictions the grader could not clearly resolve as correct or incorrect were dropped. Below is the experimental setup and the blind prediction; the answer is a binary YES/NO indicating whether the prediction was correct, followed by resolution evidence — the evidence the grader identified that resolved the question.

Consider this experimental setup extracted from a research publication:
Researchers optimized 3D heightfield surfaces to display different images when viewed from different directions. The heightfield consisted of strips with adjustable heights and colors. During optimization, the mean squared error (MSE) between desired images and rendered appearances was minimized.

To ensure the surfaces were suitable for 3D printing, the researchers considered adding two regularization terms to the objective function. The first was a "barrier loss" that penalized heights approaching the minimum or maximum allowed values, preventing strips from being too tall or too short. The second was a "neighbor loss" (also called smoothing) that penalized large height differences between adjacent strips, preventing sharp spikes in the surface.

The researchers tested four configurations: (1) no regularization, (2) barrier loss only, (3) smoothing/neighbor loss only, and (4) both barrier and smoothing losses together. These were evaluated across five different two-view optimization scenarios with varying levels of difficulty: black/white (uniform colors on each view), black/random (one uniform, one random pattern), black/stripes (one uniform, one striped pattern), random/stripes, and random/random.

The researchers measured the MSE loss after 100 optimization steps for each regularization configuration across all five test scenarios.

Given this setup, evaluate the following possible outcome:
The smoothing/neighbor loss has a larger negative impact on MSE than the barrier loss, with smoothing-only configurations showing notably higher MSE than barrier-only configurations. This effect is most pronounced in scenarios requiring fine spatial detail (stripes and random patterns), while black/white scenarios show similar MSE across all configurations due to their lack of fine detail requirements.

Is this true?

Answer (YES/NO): NO